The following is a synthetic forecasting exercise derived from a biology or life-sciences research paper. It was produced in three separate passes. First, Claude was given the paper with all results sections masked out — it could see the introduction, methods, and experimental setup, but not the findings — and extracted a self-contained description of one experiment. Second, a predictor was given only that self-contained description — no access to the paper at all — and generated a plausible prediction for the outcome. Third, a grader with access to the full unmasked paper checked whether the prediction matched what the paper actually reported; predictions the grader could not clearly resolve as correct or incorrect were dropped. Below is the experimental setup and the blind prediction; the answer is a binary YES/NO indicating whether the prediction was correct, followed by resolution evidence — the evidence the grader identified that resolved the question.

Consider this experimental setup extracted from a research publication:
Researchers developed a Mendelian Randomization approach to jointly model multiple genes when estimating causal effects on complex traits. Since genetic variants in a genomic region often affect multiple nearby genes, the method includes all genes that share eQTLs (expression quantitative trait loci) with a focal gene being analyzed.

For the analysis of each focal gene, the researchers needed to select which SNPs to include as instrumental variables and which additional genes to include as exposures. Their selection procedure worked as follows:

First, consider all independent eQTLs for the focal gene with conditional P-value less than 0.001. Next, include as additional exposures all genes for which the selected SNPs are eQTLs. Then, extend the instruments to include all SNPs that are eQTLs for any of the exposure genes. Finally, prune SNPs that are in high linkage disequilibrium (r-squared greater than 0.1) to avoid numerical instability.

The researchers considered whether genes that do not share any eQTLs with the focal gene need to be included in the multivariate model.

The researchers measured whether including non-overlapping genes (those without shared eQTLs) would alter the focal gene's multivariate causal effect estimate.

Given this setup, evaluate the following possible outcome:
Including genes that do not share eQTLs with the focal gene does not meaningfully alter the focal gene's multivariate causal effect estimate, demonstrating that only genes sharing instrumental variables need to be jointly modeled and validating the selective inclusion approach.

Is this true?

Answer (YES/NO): YES